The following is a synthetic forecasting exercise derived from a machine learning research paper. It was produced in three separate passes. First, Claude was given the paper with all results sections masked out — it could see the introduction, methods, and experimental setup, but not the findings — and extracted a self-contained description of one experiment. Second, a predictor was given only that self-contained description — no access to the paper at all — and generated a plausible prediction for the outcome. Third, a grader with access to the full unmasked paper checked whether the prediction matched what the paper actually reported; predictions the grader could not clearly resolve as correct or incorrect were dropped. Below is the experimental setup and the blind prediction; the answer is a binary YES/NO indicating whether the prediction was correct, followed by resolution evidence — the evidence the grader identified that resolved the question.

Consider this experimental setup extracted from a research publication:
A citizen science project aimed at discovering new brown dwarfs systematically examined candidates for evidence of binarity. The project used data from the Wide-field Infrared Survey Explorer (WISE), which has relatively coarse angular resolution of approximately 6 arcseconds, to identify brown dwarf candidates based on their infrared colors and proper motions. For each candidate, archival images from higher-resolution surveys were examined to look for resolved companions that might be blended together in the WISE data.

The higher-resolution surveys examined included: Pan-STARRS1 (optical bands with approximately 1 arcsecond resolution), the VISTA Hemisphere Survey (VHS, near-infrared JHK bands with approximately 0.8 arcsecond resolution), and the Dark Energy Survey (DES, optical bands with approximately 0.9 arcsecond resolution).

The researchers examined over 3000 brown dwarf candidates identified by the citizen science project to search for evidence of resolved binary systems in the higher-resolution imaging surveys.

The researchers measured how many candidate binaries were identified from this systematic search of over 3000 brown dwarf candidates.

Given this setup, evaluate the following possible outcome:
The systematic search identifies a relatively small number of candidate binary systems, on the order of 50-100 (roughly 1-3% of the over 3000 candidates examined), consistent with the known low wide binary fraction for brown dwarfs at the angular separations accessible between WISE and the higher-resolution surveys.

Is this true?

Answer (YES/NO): NO